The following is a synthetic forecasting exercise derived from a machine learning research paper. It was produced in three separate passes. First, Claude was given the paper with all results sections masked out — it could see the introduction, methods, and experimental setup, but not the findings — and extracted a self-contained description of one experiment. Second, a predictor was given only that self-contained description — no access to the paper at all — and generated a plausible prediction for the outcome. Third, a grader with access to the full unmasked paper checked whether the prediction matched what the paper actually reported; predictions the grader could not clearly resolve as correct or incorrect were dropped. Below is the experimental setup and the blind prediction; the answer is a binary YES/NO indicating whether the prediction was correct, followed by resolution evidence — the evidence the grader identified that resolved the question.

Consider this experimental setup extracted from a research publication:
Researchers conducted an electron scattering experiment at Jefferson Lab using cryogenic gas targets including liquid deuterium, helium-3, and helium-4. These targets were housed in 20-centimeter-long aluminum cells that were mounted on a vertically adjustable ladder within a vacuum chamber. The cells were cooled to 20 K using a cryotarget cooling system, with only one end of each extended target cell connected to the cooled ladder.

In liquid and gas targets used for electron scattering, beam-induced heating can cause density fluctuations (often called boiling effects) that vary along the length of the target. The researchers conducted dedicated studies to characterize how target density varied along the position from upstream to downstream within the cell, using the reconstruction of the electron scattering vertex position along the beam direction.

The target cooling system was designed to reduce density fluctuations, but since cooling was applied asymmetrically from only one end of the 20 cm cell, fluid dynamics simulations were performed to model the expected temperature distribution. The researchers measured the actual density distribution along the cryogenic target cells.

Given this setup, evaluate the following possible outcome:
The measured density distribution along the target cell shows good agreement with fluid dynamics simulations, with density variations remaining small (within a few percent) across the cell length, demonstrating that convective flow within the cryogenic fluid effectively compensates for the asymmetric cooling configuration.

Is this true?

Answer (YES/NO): NO